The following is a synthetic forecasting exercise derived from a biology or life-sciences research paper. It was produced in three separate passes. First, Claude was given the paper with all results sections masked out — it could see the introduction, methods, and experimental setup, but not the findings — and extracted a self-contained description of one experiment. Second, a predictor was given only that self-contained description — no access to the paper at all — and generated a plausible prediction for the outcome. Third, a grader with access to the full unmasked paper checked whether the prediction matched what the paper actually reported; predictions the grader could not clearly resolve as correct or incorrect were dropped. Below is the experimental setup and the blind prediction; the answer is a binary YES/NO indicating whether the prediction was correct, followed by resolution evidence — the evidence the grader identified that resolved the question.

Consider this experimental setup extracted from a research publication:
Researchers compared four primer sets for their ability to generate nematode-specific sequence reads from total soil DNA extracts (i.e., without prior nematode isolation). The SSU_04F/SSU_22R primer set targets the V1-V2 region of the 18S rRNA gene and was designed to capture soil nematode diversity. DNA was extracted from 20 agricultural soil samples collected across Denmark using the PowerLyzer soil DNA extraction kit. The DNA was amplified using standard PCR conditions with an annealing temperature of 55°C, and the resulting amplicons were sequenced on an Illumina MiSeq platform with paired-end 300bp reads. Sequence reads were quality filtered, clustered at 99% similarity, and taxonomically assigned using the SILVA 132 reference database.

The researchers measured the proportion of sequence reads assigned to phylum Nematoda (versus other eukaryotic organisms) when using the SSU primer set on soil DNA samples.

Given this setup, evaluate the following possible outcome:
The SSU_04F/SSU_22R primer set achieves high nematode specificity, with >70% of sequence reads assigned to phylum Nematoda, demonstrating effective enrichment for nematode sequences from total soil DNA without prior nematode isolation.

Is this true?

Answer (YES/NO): NO